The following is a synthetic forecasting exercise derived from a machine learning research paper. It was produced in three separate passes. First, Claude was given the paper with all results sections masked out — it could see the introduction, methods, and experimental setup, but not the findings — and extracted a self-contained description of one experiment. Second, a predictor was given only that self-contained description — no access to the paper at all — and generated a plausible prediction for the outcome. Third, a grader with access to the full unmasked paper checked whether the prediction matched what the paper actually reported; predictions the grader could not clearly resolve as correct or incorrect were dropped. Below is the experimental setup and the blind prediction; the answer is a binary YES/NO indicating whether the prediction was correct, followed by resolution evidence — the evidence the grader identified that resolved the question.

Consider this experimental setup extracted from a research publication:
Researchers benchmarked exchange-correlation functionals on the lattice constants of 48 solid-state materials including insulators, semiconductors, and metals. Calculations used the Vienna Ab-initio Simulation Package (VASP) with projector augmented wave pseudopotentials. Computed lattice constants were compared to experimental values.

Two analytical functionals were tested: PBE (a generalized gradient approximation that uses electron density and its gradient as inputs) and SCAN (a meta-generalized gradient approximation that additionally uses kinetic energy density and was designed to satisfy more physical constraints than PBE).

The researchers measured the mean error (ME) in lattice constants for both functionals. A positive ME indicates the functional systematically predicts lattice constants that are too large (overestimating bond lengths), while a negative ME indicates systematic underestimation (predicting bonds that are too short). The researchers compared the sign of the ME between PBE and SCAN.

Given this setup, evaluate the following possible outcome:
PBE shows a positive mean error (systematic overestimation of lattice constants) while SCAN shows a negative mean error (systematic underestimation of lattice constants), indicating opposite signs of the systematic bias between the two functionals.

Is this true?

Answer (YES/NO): YES